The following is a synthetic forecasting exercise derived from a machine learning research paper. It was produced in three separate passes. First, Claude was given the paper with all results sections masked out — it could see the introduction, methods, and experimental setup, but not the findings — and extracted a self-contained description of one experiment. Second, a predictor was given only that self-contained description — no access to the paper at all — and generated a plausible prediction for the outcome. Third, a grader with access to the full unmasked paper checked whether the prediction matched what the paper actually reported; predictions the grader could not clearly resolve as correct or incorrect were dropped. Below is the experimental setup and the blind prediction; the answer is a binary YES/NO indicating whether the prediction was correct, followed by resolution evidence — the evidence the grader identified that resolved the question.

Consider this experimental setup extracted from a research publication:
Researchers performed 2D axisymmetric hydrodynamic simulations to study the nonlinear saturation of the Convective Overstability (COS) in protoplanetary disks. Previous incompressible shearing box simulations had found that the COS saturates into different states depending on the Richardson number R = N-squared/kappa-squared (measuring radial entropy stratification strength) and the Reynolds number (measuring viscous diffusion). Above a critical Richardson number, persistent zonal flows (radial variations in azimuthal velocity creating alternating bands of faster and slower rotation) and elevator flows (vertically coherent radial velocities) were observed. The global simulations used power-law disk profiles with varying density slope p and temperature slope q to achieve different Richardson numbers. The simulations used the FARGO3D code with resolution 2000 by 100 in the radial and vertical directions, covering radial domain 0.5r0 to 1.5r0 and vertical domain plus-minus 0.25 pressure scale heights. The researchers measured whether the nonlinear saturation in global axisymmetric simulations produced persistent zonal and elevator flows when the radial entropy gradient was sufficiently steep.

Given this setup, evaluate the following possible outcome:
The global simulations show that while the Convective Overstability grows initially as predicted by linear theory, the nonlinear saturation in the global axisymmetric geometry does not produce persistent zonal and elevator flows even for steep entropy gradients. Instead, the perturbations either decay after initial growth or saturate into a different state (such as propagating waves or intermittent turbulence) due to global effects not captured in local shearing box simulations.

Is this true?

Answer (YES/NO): NO